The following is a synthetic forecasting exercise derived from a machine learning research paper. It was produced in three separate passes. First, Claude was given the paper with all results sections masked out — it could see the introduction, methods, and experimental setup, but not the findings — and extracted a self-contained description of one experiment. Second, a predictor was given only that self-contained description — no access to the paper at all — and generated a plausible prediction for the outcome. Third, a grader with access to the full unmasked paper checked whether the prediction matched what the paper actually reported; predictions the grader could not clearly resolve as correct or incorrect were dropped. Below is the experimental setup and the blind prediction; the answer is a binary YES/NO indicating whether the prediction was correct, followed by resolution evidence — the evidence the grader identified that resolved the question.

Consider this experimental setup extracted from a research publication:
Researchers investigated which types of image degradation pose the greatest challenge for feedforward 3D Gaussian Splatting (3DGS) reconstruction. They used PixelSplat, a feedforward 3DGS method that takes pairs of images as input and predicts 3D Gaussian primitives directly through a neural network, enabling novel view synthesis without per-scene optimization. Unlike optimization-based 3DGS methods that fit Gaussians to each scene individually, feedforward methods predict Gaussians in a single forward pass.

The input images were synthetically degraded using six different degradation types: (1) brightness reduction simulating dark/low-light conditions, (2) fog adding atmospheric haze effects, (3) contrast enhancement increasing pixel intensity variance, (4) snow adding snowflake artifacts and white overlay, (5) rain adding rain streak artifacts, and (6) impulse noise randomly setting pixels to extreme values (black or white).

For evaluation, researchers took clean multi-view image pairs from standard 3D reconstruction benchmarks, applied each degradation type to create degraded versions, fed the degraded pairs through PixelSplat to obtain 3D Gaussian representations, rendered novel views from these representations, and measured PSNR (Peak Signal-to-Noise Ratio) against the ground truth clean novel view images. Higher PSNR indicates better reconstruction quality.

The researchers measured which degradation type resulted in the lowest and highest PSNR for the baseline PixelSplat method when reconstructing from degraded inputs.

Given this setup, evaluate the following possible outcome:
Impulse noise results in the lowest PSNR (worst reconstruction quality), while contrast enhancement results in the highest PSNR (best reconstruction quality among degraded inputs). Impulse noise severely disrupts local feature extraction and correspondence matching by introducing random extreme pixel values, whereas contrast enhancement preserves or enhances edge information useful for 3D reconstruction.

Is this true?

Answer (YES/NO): NO